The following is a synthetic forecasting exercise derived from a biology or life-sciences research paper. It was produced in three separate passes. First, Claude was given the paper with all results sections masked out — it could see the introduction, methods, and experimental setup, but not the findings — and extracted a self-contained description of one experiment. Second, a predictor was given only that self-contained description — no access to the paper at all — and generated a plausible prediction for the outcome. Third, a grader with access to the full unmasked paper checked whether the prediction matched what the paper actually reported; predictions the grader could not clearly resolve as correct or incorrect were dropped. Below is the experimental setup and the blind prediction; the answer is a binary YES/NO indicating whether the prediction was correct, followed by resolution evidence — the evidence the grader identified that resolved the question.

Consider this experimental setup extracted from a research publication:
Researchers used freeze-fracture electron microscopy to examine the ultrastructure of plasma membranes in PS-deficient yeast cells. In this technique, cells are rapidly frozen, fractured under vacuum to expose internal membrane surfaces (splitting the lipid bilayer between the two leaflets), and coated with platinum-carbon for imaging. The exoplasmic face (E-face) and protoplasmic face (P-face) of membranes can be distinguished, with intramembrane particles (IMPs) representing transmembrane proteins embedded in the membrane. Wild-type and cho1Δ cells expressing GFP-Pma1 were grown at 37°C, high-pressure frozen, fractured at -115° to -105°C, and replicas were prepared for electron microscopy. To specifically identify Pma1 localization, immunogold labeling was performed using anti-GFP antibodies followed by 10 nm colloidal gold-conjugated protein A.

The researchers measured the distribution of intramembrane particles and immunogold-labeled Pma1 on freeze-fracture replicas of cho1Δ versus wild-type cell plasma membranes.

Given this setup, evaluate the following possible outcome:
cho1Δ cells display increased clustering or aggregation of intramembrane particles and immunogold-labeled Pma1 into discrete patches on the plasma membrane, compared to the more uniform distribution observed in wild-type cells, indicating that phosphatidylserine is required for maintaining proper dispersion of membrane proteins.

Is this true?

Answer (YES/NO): NO